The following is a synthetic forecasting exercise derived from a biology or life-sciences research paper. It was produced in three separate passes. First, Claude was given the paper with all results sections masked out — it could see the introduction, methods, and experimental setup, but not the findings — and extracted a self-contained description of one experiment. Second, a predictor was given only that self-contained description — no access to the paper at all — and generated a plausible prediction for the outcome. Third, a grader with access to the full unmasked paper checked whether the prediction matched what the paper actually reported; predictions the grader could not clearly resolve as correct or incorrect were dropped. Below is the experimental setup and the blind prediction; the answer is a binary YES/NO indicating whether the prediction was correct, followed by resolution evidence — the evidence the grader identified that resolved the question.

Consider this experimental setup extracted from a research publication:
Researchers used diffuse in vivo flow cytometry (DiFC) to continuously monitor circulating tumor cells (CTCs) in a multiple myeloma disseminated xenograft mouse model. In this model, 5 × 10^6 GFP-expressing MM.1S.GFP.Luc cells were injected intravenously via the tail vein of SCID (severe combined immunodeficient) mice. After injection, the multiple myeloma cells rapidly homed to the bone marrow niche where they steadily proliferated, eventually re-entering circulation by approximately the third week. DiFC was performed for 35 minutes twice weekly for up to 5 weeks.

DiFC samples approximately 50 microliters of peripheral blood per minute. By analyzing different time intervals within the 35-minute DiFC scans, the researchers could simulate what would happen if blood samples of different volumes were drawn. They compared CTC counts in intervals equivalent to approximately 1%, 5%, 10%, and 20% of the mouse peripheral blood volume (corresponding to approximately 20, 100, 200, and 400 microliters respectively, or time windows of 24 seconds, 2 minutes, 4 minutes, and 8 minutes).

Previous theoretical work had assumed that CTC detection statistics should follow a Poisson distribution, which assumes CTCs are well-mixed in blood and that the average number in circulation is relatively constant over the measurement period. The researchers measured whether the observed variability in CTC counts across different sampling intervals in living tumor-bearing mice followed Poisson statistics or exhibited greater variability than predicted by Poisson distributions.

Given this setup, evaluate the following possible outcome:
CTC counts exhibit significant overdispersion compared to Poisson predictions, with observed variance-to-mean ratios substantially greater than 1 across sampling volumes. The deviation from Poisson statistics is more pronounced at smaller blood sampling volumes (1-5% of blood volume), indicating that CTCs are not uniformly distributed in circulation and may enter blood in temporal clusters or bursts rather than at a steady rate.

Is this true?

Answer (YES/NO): NO